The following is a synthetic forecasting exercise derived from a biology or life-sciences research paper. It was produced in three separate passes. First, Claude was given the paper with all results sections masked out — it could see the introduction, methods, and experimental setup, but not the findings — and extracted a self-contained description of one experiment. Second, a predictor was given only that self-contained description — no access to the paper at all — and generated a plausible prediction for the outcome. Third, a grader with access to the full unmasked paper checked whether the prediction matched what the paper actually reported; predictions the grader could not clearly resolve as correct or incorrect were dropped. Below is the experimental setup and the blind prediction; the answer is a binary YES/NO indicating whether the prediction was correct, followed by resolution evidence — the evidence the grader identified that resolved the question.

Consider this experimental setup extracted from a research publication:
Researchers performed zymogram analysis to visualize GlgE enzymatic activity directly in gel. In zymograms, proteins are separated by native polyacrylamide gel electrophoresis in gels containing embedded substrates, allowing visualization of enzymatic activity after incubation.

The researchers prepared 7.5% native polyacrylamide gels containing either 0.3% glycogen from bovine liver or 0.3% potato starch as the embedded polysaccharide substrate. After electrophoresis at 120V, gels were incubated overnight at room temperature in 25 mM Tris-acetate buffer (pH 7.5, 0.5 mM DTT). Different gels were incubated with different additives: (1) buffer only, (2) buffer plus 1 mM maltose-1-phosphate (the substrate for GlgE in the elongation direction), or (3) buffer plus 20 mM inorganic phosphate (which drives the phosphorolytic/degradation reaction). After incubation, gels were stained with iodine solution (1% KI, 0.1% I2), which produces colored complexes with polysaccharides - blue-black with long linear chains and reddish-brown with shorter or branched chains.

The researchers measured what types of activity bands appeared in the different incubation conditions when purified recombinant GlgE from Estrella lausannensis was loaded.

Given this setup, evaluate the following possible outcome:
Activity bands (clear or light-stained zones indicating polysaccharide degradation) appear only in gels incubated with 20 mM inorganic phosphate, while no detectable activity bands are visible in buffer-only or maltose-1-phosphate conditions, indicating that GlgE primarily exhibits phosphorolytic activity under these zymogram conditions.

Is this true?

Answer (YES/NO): NO